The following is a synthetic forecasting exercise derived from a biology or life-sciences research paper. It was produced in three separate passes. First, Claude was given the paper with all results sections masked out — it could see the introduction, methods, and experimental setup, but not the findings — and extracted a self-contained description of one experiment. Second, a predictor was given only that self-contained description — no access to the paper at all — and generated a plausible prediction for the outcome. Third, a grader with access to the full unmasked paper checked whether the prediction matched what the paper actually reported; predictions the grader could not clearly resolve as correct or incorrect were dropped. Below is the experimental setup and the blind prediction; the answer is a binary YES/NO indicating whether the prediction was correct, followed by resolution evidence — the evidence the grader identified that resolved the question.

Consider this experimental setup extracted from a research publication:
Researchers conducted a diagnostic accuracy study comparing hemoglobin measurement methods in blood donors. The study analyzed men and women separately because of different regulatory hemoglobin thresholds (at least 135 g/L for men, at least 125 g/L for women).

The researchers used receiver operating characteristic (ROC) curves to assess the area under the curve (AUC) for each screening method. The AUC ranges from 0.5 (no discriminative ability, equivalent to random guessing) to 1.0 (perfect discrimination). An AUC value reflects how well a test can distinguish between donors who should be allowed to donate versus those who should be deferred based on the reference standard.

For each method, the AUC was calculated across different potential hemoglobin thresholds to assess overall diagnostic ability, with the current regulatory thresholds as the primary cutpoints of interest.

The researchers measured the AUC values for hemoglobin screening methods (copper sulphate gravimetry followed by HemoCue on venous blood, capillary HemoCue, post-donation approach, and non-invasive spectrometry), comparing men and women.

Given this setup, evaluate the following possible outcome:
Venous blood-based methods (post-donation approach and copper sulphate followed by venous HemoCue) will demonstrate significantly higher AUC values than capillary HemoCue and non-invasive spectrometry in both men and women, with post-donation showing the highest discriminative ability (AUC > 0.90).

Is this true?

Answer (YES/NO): NO